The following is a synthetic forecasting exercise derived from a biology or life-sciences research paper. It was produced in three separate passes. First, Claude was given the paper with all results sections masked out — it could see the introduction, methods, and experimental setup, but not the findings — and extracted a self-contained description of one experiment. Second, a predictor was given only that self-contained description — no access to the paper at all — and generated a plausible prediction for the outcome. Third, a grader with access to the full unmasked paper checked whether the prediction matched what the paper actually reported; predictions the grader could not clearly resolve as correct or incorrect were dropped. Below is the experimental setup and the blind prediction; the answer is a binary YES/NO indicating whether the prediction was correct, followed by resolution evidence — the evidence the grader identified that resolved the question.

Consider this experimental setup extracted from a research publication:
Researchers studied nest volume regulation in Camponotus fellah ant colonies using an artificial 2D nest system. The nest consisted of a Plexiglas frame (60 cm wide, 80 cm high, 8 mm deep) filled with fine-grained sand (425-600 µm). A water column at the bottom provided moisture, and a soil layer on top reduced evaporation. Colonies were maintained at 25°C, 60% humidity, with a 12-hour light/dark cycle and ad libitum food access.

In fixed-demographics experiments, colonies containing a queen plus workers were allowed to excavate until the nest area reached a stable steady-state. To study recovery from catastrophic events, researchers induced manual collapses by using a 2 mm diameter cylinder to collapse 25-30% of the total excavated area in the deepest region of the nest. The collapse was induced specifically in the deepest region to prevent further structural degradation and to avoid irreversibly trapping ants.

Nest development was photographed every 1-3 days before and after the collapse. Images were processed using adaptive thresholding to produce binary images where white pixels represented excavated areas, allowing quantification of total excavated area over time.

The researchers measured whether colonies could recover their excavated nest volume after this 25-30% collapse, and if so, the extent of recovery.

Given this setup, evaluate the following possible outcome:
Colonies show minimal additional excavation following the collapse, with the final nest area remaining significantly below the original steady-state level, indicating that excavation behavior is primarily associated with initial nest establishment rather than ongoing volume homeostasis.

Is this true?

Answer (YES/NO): NO